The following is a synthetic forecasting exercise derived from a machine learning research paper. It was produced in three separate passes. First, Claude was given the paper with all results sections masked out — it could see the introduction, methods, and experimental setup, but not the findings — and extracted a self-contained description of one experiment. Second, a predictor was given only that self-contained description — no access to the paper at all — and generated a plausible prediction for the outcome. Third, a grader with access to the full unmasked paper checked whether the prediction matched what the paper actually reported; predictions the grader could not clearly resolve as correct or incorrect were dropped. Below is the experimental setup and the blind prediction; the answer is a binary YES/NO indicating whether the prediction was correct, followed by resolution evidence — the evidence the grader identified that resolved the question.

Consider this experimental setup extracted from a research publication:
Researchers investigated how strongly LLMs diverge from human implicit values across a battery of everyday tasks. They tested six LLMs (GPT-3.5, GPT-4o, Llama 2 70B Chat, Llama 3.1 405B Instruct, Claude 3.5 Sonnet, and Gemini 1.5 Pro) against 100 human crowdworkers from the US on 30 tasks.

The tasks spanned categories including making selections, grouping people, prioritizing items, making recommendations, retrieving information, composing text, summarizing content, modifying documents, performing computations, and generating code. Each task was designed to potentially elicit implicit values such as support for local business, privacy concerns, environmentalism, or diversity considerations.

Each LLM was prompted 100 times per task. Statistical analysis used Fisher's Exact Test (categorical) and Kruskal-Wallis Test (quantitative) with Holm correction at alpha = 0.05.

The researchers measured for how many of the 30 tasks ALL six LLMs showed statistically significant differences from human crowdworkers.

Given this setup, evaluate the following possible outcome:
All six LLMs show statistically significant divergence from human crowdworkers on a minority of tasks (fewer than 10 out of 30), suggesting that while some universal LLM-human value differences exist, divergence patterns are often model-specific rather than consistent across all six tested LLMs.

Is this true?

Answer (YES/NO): NO